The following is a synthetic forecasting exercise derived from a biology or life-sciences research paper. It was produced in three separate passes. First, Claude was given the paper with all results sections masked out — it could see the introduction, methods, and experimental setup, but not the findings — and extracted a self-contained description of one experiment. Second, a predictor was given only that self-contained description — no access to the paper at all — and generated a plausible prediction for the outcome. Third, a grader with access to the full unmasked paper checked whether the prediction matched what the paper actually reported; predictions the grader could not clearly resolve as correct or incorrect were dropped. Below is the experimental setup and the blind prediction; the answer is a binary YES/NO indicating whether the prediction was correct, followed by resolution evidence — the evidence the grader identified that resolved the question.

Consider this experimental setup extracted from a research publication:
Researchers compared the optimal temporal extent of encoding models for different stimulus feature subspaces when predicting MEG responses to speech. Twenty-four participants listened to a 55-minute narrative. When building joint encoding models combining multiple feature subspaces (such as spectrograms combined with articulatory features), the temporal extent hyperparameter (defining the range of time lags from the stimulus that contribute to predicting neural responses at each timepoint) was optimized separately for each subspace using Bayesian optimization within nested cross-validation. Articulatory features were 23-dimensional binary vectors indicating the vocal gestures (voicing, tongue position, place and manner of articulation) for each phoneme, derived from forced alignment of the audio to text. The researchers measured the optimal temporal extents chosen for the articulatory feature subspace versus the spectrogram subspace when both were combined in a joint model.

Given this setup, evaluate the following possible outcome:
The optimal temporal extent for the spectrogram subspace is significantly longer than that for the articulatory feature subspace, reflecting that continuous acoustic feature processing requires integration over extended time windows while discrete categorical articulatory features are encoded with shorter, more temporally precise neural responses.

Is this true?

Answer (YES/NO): YES